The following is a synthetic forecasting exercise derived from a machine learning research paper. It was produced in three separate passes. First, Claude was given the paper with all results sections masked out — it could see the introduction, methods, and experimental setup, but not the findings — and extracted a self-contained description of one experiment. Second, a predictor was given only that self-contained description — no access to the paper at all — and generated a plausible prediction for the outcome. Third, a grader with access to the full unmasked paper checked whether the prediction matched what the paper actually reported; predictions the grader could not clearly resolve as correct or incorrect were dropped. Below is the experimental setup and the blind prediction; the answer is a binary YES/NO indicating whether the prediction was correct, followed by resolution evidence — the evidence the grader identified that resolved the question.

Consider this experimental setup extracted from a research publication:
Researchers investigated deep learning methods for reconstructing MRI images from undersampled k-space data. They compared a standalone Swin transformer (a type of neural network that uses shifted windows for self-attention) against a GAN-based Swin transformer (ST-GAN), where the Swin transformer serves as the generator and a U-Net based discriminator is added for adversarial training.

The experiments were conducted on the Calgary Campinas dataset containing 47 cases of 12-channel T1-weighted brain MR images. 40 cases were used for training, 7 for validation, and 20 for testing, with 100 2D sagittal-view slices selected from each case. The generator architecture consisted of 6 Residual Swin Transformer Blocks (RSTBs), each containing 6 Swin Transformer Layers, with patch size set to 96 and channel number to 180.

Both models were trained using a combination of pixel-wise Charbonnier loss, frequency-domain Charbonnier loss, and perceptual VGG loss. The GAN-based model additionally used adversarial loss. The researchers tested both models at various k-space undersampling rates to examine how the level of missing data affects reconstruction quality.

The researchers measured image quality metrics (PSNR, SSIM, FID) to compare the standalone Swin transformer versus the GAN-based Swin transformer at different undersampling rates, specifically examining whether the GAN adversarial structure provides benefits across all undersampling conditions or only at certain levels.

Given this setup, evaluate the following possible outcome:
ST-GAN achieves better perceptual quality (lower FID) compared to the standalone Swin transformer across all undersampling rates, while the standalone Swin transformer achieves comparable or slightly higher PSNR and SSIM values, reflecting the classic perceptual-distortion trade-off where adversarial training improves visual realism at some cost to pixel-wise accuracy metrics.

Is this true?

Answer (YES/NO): YES